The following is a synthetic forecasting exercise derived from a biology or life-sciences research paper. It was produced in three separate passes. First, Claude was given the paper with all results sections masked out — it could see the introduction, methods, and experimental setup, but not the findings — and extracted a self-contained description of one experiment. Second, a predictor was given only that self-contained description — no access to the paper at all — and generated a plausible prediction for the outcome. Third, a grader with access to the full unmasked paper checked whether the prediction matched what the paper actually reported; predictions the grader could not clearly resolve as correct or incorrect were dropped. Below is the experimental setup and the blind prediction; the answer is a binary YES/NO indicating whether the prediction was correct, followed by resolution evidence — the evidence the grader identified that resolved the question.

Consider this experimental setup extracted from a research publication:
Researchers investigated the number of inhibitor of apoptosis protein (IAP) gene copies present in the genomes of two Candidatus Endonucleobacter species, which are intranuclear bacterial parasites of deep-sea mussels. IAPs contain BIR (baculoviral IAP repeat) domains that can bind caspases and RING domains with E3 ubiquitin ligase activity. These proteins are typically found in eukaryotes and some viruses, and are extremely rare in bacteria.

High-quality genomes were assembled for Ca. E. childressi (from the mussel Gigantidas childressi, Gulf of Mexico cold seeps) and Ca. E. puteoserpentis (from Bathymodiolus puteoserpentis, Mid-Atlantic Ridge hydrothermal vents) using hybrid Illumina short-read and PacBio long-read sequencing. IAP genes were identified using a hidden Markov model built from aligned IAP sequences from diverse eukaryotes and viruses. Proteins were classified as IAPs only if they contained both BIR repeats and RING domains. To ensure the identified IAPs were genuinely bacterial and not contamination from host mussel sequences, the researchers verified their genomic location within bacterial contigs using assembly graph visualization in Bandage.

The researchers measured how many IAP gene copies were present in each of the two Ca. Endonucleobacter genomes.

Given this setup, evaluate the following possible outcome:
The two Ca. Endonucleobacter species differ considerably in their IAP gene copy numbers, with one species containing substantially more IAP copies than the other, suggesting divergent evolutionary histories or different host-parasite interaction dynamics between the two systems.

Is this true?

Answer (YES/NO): YES